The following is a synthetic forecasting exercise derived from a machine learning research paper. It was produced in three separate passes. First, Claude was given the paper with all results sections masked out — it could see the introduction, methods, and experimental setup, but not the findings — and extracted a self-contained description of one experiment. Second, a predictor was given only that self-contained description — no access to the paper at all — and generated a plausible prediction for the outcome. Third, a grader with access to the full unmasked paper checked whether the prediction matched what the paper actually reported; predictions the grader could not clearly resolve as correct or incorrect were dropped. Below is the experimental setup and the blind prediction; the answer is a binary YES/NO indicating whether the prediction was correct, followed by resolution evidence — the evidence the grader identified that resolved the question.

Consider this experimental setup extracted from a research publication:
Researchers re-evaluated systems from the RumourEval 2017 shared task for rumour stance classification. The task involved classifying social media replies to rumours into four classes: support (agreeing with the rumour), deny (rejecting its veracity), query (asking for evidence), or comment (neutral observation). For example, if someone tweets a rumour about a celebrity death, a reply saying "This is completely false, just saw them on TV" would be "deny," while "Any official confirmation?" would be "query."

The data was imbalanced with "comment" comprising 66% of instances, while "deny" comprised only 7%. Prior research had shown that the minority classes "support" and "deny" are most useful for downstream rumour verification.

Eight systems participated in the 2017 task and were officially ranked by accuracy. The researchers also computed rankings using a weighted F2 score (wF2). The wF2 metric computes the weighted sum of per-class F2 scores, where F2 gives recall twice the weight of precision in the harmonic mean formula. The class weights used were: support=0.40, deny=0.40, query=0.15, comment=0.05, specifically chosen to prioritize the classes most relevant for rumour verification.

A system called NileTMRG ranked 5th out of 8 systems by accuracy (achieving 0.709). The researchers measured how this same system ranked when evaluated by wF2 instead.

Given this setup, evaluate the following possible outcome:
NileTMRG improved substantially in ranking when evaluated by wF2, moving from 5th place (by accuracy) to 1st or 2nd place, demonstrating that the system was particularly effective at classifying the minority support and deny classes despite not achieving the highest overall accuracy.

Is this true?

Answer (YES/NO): YES